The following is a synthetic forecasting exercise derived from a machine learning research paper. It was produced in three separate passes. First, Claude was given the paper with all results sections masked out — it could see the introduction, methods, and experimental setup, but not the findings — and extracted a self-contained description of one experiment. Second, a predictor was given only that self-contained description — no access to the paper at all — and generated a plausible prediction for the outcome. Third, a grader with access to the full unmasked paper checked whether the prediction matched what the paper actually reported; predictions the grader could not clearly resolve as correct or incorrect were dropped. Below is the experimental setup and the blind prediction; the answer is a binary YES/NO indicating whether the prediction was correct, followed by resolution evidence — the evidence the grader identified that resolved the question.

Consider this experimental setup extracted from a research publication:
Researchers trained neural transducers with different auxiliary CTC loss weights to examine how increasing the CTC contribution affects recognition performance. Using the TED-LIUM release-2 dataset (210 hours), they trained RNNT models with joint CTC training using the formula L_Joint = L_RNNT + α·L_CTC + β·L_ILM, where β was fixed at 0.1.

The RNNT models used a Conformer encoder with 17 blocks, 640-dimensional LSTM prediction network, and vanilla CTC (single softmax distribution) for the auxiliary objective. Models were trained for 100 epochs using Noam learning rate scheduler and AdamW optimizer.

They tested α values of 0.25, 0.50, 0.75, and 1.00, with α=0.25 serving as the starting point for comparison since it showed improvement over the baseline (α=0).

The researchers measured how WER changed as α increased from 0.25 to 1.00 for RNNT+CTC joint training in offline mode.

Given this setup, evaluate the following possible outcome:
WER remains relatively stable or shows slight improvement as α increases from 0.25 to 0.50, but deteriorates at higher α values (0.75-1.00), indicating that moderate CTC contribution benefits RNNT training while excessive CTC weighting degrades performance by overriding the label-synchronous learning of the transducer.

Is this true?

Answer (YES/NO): NO